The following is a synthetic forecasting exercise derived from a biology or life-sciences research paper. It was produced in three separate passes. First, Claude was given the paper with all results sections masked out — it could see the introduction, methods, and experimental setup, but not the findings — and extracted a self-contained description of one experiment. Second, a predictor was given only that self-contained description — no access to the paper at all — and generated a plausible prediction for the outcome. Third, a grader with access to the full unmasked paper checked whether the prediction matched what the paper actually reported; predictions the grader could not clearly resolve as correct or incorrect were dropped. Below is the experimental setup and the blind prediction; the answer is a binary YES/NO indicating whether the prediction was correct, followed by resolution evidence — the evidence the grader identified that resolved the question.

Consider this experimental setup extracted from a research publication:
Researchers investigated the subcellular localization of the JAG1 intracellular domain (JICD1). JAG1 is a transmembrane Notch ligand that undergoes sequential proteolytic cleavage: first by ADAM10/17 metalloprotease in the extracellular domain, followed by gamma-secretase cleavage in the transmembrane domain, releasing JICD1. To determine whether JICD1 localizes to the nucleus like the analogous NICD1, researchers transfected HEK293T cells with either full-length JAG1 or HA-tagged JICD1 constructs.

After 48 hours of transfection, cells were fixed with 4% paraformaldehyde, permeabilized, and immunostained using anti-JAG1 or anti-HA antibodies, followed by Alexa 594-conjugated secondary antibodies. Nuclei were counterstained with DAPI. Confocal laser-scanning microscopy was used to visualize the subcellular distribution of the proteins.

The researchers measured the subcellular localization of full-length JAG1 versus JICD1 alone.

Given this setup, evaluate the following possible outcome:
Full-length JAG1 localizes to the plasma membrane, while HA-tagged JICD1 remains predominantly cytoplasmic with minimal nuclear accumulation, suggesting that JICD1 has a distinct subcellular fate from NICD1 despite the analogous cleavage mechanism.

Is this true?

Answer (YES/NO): NO